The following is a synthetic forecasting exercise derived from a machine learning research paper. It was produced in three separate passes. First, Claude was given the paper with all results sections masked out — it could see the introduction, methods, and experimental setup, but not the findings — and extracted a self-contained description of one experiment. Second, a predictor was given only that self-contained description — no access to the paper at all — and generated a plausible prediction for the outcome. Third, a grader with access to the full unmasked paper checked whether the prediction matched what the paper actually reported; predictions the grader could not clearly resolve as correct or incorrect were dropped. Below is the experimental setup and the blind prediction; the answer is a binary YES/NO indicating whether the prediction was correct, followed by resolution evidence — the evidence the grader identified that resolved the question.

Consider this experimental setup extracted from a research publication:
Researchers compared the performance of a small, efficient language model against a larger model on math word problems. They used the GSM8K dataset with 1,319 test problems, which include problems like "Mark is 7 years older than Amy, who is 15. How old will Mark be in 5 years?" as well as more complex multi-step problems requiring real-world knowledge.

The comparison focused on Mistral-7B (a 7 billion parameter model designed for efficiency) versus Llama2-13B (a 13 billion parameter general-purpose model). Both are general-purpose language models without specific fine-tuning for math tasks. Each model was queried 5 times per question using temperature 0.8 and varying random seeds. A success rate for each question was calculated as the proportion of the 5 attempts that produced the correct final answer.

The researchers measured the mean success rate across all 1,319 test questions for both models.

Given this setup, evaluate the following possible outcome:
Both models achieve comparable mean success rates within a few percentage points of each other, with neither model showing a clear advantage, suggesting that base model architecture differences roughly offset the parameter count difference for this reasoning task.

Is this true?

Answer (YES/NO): YES